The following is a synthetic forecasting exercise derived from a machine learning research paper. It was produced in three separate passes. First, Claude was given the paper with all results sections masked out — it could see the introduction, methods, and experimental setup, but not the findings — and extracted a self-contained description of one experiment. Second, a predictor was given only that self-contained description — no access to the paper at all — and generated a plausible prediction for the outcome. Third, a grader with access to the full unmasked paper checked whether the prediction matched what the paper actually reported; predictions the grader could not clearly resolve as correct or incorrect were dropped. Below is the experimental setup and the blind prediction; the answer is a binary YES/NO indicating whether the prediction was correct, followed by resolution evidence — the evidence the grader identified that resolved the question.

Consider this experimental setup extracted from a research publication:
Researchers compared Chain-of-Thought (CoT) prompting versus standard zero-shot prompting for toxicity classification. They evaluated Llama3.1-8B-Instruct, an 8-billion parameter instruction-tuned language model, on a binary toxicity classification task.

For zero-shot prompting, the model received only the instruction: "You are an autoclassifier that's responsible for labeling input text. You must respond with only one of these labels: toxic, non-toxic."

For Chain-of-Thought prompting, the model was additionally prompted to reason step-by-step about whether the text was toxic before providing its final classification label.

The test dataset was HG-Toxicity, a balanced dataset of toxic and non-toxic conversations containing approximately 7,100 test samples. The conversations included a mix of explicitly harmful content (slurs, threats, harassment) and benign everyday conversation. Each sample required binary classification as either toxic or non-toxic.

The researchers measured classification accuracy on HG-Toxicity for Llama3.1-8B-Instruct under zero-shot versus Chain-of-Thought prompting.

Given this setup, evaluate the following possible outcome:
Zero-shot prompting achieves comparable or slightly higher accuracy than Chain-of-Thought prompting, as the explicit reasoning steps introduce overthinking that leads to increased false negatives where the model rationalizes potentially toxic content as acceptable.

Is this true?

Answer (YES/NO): NO